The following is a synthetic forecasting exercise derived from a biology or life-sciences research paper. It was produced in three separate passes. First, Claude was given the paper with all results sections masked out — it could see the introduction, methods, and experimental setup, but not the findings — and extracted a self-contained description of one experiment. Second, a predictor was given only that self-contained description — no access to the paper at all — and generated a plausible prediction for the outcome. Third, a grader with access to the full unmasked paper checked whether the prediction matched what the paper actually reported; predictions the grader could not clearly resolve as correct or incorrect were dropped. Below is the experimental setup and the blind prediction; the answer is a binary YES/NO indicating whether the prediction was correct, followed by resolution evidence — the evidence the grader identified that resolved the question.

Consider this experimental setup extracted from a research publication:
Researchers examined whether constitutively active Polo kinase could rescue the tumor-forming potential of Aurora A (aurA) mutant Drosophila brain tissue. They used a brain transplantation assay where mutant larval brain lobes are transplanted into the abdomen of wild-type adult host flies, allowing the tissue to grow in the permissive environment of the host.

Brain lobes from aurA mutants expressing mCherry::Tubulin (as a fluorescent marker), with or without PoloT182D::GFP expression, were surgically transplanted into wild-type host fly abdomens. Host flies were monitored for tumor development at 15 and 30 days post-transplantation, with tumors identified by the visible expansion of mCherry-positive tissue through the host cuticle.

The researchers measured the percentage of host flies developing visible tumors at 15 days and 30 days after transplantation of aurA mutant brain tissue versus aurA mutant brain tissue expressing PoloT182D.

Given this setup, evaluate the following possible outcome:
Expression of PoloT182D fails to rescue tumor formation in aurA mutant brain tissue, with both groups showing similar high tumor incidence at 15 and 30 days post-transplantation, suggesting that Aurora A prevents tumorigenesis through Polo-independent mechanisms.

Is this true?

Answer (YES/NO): NO